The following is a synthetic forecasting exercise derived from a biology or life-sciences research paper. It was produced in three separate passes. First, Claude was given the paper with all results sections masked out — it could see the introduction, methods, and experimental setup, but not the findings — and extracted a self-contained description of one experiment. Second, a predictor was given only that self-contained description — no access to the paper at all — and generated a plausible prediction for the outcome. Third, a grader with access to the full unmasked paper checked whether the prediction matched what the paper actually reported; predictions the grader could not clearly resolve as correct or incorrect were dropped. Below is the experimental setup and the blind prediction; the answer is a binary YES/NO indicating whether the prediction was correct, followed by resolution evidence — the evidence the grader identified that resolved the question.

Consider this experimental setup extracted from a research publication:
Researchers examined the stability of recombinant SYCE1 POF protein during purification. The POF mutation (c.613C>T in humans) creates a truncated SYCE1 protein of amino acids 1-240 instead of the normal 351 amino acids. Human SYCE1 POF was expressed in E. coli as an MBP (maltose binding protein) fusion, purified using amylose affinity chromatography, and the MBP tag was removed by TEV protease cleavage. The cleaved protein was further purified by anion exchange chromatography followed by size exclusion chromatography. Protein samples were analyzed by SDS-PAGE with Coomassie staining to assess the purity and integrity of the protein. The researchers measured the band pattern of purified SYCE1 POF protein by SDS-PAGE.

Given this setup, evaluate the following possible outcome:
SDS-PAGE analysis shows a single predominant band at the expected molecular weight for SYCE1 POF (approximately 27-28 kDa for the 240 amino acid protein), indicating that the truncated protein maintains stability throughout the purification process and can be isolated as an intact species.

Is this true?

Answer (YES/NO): NO